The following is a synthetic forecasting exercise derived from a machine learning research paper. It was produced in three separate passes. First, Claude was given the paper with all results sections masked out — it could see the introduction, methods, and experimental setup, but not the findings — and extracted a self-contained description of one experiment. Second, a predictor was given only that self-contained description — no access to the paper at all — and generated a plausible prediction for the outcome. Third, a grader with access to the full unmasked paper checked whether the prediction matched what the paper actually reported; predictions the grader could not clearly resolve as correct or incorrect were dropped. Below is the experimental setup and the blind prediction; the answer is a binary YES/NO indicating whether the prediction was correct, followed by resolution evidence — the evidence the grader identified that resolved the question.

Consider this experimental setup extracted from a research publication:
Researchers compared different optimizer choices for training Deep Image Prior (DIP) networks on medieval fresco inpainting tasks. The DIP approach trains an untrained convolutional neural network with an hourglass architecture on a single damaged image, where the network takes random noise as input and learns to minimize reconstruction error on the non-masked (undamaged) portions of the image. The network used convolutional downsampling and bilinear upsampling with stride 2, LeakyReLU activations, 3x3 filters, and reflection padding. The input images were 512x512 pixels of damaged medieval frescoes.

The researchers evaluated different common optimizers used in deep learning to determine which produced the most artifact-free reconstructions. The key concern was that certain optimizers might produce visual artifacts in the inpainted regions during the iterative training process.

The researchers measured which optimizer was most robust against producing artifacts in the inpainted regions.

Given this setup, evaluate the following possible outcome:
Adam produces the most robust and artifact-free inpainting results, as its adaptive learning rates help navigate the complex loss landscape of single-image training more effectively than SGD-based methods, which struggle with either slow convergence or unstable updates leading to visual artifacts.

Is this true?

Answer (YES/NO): NO